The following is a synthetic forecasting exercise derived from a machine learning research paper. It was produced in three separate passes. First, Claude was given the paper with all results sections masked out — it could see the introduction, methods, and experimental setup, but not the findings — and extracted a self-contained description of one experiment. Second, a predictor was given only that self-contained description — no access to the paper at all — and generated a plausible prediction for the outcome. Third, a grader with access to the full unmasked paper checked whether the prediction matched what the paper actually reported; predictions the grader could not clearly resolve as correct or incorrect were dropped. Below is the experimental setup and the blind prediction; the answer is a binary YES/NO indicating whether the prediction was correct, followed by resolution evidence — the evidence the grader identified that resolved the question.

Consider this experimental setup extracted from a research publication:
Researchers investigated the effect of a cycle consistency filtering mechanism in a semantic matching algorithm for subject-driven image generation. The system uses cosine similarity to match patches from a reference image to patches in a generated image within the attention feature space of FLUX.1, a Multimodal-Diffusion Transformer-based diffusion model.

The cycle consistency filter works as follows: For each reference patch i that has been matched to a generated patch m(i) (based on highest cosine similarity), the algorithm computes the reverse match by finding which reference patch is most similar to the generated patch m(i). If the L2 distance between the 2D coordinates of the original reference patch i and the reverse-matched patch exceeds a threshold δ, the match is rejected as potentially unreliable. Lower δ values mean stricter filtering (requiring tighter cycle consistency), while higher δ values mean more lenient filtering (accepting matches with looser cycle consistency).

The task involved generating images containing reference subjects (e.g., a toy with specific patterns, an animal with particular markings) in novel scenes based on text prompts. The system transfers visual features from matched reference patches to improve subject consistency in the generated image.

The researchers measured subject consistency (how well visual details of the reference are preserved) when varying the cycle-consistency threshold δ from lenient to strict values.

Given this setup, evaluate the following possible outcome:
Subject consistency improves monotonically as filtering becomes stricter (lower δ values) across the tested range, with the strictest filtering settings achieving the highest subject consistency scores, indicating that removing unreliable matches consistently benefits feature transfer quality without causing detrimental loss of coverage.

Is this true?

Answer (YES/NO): NO